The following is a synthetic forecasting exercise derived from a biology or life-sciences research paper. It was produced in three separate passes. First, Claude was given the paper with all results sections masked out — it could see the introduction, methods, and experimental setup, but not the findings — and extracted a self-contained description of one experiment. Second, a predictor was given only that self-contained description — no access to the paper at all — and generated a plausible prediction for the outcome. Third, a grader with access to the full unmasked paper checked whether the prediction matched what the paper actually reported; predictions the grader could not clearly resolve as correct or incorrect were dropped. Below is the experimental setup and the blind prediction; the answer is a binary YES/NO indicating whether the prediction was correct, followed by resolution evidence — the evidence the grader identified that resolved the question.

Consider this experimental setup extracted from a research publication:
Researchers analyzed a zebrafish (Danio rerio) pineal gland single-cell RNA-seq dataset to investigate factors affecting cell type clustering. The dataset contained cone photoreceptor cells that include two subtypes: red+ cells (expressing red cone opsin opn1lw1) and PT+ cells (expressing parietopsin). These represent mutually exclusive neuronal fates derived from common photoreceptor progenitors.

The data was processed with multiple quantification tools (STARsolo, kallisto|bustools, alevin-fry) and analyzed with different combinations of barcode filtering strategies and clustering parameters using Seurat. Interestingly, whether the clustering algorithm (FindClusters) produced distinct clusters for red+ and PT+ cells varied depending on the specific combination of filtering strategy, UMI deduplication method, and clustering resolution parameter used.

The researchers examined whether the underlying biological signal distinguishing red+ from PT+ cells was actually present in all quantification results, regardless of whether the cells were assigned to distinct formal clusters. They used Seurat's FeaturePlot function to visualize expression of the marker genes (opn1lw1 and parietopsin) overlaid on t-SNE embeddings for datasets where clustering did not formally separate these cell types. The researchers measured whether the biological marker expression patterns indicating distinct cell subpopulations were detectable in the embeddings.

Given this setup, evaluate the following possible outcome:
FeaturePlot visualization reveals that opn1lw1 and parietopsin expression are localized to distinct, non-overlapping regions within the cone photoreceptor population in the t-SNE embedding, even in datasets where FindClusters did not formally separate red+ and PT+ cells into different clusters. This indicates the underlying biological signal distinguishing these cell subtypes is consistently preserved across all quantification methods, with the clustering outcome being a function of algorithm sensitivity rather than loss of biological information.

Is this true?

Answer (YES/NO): YES